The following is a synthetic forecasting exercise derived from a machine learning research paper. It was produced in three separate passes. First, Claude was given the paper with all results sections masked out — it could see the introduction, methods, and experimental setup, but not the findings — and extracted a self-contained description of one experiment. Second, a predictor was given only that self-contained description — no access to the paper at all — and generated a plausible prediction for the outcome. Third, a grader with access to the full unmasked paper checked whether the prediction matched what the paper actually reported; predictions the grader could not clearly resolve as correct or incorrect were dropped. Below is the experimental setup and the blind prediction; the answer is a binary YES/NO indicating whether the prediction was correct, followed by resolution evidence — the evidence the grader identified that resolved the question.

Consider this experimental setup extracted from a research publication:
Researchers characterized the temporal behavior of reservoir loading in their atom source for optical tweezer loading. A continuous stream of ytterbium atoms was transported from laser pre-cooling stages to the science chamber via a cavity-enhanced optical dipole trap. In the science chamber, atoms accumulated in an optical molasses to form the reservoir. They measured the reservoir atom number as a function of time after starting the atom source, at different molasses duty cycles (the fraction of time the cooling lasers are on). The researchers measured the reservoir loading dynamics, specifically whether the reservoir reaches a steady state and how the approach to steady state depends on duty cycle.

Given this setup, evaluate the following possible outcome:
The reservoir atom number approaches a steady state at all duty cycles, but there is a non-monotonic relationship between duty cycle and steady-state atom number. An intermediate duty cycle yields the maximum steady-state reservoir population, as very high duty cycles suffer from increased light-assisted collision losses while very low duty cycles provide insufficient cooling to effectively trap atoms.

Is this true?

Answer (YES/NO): NO